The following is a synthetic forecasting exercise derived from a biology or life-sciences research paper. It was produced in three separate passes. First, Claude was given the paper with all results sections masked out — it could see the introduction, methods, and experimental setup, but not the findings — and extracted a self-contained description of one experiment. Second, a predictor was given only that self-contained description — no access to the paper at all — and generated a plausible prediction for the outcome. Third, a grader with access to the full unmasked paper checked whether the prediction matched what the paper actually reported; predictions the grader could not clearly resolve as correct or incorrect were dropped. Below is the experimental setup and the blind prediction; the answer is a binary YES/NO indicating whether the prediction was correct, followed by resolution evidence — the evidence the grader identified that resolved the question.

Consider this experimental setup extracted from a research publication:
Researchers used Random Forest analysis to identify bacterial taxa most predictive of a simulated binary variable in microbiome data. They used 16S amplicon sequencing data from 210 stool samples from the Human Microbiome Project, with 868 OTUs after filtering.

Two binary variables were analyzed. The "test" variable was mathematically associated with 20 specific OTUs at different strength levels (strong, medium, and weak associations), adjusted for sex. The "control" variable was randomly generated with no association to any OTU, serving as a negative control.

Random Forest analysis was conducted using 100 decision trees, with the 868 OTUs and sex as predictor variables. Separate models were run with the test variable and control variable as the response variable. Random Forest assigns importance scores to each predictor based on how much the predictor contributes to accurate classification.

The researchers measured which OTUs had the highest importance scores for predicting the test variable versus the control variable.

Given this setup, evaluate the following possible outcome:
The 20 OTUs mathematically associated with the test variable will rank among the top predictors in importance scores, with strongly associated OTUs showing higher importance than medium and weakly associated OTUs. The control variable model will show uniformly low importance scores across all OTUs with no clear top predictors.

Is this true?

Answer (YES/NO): NO